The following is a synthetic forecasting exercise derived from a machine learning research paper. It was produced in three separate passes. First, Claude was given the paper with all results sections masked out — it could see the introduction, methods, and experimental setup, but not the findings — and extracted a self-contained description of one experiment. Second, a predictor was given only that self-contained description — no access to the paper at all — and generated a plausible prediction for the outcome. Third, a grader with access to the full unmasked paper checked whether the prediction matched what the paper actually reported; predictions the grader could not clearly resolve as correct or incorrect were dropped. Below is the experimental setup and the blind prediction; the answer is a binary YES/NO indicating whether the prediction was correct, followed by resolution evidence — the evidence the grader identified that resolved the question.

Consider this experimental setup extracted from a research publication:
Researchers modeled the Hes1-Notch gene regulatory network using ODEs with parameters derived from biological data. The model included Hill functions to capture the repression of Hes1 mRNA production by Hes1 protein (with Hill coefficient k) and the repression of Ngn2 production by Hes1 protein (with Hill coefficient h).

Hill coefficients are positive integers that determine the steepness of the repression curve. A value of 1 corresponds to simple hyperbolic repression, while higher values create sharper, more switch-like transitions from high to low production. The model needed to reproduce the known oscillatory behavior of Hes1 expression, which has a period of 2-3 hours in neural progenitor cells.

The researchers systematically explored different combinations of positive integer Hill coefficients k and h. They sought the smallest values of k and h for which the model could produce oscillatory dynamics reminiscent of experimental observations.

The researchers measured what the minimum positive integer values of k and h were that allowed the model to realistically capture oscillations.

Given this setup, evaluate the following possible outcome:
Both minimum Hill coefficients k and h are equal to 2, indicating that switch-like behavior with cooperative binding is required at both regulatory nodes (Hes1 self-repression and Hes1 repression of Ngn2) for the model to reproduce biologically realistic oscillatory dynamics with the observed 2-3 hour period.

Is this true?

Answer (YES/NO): NO